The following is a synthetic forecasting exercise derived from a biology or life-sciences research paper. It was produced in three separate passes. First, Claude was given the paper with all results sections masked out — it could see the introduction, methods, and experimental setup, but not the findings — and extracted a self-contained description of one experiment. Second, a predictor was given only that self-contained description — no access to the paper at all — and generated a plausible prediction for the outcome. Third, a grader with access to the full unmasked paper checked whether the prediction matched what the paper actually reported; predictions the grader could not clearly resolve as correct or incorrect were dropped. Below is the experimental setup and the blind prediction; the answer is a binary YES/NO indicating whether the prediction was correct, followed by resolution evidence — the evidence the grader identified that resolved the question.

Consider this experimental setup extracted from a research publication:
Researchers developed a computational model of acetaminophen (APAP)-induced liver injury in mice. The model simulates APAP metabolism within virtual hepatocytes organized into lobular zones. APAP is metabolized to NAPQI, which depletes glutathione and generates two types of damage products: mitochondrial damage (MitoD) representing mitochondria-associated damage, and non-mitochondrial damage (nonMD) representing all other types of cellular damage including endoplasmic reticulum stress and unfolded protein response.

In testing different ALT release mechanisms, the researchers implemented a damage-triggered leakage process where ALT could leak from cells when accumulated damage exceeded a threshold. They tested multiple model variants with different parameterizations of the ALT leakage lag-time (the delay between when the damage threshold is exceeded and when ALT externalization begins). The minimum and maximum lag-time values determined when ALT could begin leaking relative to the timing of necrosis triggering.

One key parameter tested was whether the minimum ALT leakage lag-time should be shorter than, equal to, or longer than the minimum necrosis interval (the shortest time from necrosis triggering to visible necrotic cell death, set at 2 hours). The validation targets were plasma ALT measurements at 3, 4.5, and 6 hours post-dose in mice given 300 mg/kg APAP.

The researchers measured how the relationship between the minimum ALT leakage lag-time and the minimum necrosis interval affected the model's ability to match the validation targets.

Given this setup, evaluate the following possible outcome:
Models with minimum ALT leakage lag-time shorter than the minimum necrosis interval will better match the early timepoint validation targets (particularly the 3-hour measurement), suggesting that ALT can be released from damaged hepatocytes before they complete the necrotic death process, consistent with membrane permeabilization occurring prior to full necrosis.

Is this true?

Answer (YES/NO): YES